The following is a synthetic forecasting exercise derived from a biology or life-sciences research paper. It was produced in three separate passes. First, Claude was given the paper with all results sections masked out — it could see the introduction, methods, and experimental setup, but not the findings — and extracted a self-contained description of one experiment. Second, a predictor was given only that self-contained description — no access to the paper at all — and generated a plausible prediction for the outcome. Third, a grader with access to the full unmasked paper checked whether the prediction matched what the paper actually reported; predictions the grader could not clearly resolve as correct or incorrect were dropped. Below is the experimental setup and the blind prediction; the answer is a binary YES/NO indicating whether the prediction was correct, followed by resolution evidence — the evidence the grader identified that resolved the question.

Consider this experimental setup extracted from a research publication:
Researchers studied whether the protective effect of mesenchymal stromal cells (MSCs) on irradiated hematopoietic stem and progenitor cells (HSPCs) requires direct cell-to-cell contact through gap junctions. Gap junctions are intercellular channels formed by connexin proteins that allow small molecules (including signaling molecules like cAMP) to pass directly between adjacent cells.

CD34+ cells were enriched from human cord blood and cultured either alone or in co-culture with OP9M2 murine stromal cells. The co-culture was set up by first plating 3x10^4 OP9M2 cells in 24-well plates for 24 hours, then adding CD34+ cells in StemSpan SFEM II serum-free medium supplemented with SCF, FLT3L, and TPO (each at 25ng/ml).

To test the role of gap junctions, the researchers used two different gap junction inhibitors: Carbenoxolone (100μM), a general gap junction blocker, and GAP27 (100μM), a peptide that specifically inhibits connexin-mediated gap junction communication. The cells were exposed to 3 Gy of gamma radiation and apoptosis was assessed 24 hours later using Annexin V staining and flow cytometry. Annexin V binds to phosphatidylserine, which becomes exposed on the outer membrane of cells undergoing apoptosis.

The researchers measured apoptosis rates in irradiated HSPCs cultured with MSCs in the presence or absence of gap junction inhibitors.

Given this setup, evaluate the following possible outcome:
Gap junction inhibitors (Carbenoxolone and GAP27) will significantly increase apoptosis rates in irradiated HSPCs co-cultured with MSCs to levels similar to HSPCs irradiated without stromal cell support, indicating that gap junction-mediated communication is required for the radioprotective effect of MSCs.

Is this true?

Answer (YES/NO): NO